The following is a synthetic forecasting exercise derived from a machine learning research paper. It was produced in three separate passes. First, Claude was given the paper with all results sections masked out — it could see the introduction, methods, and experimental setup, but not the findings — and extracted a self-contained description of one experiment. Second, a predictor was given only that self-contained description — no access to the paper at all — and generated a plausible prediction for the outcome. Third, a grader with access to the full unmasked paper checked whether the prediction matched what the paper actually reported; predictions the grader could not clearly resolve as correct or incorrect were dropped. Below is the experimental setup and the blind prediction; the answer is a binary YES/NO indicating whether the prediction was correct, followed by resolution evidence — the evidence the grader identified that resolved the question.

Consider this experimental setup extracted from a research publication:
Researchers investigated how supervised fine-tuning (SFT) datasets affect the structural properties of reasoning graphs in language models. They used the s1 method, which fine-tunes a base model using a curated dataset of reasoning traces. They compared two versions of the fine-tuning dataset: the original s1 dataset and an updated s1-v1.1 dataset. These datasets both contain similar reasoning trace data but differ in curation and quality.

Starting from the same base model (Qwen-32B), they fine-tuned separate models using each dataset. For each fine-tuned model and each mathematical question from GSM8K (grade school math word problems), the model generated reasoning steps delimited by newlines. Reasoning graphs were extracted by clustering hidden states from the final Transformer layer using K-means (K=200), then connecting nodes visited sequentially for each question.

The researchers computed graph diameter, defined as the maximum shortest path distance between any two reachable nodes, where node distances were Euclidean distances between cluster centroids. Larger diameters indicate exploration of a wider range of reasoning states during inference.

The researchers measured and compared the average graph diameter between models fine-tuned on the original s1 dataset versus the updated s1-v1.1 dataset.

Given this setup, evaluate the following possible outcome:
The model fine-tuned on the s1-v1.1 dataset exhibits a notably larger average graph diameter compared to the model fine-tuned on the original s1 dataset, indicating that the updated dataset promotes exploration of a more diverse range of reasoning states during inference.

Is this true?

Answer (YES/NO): YES